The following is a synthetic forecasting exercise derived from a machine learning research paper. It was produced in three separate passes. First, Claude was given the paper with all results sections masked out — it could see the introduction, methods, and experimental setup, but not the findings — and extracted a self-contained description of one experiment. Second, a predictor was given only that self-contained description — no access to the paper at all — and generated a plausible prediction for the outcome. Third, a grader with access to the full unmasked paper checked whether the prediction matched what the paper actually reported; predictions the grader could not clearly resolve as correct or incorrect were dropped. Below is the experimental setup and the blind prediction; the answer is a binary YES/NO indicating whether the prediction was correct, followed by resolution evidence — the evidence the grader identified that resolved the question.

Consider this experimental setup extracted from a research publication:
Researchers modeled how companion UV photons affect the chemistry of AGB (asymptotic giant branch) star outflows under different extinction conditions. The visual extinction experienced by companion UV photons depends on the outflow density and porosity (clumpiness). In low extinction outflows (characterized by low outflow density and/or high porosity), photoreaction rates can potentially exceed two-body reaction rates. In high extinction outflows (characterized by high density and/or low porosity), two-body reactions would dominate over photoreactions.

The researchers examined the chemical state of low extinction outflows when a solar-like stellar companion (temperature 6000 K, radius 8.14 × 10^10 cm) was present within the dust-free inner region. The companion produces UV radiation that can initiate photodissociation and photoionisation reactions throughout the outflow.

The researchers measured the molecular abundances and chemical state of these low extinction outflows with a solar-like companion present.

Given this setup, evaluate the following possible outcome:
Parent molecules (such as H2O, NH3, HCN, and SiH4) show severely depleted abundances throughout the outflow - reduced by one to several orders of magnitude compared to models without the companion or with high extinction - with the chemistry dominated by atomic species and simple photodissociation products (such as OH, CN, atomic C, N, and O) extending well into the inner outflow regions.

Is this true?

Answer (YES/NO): NO